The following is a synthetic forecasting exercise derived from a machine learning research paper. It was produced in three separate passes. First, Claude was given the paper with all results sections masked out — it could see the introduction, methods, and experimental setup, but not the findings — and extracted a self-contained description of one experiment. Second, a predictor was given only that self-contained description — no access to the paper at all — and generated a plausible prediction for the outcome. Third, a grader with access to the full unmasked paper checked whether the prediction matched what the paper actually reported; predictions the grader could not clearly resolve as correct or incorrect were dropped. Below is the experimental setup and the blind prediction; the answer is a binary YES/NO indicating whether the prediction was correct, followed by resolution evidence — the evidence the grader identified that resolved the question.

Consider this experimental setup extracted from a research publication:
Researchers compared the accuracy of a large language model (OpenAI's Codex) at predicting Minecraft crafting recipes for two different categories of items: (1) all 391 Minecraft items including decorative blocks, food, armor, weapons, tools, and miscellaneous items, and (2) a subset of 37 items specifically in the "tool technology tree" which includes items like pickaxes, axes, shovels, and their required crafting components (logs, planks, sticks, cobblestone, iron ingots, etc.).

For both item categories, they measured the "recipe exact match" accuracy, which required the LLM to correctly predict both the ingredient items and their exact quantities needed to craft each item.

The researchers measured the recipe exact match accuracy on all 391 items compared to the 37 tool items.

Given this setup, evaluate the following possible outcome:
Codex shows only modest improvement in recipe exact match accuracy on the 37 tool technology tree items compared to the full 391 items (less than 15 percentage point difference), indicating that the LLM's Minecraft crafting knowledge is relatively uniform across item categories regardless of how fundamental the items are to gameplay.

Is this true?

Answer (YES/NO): YES